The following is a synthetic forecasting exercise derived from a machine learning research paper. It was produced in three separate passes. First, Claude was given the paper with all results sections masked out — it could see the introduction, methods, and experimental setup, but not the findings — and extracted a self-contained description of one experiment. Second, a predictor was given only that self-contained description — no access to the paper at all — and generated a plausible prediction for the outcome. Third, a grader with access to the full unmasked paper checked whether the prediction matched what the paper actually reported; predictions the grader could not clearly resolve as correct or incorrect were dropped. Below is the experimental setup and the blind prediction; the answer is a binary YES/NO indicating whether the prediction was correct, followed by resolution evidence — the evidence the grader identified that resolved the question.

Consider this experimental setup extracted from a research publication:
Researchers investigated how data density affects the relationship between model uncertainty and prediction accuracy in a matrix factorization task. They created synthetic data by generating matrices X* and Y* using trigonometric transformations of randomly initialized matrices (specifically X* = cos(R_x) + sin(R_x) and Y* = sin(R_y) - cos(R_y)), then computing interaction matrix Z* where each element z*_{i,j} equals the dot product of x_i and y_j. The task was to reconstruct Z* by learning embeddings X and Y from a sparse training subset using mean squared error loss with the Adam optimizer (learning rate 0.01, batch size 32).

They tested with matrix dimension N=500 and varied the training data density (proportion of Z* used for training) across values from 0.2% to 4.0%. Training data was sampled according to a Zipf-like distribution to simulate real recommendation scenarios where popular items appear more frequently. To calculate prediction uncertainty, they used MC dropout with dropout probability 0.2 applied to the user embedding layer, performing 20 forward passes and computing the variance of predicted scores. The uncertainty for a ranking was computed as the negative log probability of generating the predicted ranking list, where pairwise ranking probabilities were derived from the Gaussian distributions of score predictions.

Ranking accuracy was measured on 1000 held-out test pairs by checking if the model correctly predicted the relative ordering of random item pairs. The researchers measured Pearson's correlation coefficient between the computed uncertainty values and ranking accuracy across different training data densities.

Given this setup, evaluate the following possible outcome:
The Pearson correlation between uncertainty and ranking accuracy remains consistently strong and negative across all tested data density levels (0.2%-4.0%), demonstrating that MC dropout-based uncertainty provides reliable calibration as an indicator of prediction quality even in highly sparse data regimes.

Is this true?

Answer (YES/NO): NO